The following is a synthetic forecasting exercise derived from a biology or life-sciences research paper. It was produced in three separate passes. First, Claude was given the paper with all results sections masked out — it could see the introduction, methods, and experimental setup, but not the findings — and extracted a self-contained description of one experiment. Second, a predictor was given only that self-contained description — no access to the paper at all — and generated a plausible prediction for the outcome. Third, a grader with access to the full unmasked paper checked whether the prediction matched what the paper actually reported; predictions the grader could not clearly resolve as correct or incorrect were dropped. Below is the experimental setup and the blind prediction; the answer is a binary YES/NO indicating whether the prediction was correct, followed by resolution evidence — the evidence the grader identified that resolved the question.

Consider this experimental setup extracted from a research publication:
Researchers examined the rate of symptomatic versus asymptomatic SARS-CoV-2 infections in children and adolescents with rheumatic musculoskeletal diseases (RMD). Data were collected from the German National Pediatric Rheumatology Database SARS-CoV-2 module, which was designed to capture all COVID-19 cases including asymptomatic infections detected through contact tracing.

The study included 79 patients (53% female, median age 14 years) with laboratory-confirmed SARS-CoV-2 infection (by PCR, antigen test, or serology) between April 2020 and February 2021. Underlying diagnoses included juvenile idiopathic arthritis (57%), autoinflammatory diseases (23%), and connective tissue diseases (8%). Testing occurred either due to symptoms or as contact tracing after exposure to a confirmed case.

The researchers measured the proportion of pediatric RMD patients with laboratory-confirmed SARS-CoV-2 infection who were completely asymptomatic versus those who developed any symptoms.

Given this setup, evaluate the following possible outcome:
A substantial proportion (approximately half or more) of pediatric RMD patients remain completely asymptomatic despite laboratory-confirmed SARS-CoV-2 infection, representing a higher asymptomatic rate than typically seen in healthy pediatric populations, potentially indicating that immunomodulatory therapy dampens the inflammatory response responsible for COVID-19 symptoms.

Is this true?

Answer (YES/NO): NO